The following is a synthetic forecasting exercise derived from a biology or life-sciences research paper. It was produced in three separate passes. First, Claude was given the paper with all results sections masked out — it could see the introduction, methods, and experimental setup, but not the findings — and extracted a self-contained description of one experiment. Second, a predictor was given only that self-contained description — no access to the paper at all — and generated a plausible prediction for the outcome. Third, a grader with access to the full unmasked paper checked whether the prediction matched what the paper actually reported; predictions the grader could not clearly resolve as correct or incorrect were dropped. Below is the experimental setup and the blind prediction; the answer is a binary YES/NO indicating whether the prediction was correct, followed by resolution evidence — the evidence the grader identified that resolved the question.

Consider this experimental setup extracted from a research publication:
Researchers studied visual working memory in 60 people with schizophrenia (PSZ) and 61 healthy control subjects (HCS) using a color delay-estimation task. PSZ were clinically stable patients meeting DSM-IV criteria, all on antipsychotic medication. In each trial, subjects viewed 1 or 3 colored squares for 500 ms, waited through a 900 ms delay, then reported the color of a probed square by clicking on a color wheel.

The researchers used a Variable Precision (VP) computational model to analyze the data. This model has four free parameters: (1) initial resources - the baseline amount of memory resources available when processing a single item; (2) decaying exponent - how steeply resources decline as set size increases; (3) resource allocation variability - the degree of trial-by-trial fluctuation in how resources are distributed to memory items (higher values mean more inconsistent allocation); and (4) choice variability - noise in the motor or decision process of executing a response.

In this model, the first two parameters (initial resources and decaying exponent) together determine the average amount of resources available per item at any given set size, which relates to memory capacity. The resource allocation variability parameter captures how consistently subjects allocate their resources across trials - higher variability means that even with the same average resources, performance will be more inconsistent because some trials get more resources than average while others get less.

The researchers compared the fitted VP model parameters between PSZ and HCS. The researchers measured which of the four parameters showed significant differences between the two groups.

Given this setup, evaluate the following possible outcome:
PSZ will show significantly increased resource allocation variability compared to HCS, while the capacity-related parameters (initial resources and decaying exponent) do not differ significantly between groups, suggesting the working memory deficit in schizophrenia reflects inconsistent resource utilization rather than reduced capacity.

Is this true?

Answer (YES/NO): YES